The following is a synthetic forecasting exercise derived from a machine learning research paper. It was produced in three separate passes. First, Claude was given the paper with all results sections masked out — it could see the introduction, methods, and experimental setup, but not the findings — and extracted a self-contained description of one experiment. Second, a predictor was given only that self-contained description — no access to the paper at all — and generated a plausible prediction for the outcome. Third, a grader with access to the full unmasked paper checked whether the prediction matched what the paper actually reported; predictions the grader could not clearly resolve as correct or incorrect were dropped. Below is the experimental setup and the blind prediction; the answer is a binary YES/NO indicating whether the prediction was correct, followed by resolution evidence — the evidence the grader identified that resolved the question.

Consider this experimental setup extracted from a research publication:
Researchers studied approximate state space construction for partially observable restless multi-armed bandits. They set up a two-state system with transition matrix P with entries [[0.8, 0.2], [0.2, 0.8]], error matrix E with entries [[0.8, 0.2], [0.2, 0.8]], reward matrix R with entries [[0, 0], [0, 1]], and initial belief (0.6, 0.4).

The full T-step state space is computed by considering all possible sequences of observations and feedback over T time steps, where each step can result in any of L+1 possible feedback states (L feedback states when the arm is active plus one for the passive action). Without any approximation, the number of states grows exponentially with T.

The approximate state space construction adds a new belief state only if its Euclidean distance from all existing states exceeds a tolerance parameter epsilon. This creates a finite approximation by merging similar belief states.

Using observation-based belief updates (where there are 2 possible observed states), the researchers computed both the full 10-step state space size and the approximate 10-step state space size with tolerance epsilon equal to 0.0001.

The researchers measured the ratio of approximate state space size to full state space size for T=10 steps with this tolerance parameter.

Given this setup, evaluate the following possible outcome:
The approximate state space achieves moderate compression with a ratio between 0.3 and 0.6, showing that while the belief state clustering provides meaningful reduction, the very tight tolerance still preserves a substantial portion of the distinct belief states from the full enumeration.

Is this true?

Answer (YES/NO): NO